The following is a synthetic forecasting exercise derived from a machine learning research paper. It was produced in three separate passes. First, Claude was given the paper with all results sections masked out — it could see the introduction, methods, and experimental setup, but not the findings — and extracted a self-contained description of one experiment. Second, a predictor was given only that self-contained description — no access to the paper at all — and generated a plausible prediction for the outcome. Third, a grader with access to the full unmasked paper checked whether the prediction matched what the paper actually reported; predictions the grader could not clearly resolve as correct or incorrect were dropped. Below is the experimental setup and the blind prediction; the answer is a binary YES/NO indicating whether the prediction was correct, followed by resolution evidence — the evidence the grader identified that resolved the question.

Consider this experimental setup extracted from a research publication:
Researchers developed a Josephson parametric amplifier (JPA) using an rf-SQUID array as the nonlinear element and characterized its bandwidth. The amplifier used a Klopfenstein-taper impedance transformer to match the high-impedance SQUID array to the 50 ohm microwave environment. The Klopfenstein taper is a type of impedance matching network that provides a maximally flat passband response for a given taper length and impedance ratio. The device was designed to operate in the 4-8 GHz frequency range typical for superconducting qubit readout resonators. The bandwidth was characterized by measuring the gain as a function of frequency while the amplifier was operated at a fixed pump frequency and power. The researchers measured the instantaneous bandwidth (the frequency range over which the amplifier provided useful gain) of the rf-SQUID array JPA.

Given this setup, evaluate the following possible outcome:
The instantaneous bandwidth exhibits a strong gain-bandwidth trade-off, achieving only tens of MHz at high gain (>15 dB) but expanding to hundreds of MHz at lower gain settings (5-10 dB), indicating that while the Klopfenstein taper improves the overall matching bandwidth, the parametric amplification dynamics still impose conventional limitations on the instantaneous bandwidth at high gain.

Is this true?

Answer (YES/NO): NO